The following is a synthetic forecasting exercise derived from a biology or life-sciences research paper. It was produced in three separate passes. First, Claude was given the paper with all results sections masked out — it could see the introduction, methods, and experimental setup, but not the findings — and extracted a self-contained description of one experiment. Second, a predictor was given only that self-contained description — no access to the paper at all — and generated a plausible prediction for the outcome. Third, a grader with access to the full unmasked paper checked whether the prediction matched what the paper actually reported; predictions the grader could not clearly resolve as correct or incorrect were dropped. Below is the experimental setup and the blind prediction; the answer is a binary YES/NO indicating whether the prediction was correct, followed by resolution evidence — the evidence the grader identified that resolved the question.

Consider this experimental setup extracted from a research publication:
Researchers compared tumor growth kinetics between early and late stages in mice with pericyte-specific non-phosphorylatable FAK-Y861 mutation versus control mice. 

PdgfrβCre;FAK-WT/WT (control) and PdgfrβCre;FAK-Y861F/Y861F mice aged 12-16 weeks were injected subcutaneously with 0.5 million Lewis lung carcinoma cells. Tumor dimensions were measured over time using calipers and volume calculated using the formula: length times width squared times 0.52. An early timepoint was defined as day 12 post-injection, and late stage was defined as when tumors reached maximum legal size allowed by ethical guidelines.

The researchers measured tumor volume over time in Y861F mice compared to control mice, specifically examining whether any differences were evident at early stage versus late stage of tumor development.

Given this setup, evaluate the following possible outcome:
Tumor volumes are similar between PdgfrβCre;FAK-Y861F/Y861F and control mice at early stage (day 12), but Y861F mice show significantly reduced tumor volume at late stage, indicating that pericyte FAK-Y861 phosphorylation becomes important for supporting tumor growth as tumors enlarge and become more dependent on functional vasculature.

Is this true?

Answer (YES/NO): YES